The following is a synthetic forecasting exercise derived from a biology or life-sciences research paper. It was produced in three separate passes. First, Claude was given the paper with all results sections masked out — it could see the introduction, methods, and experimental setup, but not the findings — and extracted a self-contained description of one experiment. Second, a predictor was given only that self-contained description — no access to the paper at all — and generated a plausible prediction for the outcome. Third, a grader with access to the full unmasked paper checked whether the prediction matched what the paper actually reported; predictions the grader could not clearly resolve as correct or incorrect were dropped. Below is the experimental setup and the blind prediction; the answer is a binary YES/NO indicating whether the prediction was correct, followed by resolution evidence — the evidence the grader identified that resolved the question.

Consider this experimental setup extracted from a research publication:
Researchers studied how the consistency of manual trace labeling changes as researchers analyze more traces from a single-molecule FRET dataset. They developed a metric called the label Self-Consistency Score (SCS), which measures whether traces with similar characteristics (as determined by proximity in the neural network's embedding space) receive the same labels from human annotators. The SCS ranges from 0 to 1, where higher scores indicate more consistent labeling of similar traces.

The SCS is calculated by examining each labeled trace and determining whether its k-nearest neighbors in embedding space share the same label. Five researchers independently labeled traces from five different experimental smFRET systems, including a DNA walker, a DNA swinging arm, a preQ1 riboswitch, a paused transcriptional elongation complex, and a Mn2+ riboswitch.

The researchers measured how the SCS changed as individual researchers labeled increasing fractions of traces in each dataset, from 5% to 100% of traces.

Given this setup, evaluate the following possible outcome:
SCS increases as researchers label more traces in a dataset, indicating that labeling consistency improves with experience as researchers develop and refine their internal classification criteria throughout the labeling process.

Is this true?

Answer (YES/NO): YES